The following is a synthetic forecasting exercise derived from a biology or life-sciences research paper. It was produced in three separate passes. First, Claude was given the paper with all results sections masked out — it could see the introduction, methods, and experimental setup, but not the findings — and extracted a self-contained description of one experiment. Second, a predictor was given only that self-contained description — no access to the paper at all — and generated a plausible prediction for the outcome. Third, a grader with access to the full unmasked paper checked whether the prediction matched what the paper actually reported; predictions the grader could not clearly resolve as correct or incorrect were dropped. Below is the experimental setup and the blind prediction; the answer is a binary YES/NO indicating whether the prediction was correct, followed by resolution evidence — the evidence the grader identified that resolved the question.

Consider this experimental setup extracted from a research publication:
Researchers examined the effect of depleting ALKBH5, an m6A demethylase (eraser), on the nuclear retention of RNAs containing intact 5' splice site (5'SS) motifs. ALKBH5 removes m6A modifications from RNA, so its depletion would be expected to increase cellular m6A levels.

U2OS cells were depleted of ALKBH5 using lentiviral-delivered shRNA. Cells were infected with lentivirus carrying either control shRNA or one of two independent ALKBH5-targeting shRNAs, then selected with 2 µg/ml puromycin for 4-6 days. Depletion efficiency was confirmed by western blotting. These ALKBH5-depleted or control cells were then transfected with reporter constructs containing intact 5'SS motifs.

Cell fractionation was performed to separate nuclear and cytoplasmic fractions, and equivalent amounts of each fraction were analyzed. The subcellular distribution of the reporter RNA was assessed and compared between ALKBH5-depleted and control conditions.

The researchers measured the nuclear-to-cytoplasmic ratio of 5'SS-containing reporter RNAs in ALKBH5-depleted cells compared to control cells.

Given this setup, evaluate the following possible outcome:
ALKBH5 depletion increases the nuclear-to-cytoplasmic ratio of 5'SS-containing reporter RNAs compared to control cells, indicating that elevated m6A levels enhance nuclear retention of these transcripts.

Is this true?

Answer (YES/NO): NO